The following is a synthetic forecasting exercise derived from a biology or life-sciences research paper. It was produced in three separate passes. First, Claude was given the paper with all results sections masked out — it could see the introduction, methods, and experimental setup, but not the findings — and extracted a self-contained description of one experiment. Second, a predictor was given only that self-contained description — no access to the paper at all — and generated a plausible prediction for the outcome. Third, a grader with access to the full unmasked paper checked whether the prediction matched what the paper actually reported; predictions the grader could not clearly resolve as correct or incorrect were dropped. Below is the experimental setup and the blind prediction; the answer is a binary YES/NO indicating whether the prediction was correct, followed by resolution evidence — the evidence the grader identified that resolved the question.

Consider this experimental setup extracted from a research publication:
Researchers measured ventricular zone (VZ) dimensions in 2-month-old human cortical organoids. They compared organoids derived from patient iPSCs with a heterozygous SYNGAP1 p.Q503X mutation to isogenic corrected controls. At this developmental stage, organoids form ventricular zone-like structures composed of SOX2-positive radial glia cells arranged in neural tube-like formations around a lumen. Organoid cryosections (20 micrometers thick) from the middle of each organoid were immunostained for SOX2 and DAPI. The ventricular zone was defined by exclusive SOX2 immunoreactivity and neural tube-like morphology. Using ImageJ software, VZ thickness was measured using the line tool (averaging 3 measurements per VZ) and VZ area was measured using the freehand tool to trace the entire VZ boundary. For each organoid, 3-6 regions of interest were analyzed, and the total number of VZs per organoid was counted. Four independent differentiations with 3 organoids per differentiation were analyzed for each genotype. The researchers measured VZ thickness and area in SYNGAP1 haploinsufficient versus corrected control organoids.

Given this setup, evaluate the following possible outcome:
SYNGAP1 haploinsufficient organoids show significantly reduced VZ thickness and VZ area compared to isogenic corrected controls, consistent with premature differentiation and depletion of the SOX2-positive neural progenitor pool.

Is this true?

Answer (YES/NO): YES